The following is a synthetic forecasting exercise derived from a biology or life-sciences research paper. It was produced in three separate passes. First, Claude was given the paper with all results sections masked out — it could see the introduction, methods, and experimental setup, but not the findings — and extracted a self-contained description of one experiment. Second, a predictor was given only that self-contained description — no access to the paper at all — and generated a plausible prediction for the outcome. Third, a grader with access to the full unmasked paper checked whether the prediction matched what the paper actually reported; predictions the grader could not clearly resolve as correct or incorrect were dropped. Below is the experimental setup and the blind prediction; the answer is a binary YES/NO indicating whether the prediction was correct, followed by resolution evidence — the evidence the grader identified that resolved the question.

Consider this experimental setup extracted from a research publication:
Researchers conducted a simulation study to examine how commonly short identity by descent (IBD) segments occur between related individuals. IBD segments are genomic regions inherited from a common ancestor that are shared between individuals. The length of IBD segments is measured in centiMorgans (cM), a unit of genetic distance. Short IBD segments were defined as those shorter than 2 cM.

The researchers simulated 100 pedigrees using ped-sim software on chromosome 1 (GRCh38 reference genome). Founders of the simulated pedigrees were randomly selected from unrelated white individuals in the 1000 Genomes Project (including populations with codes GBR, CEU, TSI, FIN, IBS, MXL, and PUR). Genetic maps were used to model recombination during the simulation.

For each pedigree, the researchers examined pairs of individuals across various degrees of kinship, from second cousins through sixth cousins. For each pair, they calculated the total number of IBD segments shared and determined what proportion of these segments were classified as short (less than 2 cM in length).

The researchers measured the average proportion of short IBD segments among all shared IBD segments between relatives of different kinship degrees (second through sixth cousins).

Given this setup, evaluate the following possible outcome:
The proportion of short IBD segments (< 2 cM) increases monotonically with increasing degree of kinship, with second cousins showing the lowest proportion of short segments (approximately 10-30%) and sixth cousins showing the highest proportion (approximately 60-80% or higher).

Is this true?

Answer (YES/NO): NO